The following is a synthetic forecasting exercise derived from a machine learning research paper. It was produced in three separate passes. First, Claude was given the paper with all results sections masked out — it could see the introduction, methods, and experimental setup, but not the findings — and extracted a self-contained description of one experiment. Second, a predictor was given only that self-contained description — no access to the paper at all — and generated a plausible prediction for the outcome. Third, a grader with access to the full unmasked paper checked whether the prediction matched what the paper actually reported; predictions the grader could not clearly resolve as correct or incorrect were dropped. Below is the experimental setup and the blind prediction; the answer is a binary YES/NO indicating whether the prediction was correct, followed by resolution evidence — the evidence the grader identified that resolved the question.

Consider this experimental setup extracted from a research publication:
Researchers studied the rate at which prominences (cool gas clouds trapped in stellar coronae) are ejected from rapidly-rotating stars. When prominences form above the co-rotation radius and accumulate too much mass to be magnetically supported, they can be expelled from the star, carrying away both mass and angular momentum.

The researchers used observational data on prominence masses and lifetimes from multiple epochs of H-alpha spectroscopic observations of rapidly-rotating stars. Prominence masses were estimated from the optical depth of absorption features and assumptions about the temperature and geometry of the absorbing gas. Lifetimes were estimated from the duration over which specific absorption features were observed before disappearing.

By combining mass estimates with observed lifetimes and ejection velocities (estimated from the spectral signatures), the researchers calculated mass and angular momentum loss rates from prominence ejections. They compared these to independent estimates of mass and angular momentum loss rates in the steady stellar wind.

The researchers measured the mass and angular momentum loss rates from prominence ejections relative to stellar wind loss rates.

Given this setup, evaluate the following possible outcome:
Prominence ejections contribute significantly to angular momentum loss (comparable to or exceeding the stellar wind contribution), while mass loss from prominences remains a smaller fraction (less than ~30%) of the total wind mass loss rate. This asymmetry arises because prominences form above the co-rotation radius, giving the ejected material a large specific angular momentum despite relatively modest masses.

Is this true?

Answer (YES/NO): NO